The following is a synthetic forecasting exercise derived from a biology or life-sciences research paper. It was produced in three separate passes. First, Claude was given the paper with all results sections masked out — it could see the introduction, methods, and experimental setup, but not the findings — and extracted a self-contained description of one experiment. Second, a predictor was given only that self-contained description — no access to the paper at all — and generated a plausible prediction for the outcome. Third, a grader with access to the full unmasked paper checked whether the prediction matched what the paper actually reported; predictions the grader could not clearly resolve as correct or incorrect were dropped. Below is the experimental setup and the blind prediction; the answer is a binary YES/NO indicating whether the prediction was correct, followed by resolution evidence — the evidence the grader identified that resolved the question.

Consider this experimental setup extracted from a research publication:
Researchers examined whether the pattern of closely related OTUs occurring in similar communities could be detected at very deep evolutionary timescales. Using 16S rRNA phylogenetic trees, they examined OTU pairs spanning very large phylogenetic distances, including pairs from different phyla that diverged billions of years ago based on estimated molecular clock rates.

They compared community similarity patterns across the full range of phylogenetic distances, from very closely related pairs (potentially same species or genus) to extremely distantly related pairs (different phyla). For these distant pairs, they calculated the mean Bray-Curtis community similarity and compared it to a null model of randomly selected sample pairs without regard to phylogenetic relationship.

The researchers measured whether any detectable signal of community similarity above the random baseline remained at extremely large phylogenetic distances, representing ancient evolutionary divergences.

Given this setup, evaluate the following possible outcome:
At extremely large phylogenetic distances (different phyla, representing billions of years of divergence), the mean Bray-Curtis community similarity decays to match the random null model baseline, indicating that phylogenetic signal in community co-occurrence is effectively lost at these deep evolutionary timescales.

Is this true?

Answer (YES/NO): NO